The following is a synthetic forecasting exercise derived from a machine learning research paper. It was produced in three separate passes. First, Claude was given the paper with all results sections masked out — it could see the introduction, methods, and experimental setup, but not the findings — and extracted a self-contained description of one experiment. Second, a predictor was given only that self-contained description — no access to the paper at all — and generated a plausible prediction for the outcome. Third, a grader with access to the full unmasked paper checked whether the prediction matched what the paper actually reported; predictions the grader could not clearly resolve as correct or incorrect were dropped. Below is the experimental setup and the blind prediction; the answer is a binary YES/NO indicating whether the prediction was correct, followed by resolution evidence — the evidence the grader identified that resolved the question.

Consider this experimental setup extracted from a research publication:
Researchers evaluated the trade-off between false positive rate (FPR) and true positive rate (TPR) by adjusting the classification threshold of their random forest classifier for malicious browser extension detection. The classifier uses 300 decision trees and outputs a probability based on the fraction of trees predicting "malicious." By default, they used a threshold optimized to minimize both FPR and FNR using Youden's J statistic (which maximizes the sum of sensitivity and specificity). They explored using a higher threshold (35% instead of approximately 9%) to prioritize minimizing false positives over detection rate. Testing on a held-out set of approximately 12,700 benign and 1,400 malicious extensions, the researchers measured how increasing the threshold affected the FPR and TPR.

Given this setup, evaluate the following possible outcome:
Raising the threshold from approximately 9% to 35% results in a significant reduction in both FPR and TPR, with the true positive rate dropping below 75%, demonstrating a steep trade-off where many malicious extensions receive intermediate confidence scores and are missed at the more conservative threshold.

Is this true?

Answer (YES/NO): NO